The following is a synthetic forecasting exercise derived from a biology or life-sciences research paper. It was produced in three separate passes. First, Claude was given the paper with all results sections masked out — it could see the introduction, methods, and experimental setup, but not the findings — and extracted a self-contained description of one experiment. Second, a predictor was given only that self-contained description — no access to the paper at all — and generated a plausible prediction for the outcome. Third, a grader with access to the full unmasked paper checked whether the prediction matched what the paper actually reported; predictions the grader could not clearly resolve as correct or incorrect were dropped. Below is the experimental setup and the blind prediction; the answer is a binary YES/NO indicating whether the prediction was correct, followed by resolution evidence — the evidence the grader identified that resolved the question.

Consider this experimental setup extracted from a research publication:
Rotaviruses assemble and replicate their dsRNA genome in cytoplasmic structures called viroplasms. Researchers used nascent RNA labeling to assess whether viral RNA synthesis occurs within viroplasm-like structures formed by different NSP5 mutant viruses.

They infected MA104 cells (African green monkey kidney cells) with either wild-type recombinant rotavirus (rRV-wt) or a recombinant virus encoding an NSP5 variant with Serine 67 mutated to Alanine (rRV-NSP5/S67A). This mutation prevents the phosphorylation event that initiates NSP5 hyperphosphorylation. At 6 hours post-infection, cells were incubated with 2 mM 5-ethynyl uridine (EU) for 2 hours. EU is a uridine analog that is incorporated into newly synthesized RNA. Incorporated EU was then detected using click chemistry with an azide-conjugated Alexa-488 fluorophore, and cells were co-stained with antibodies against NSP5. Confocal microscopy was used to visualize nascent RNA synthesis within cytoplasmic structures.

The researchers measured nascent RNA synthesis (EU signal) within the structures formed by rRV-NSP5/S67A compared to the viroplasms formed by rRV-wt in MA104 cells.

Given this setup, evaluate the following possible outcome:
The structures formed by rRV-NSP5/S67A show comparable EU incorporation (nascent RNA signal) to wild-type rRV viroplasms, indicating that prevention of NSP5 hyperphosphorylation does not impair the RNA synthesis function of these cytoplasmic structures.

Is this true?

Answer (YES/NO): NO